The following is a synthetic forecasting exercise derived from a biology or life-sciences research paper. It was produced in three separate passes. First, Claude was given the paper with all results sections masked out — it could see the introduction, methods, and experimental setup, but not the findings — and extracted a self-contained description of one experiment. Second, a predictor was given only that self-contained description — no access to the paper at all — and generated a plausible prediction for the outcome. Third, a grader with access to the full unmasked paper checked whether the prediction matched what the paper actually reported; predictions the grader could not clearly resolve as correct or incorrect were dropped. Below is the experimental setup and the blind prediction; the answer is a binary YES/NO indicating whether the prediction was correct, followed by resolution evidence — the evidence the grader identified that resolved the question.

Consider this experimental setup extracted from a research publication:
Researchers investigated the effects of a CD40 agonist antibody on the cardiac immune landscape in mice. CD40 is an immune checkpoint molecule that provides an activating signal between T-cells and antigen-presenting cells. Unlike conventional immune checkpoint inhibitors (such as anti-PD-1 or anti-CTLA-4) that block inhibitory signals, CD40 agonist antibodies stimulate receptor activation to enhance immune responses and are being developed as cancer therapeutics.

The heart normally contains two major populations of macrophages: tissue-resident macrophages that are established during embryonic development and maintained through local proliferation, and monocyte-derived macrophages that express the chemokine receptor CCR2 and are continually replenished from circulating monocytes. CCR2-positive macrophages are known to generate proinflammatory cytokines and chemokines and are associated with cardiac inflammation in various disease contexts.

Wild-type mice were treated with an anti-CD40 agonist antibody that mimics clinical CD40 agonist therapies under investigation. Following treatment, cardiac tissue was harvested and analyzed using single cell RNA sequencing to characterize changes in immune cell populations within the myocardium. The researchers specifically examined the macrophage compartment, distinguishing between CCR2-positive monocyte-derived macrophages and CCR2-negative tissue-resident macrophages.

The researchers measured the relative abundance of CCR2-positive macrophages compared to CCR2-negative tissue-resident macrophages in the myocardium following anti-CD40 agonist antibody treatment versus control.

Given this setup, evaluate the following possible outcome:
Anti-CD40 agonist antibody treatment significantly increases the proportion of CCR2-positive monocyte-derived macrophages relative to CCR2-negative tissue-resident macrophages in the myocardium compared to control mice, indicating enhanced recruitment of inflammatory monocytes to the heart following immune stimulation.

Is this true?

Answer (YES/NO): YES